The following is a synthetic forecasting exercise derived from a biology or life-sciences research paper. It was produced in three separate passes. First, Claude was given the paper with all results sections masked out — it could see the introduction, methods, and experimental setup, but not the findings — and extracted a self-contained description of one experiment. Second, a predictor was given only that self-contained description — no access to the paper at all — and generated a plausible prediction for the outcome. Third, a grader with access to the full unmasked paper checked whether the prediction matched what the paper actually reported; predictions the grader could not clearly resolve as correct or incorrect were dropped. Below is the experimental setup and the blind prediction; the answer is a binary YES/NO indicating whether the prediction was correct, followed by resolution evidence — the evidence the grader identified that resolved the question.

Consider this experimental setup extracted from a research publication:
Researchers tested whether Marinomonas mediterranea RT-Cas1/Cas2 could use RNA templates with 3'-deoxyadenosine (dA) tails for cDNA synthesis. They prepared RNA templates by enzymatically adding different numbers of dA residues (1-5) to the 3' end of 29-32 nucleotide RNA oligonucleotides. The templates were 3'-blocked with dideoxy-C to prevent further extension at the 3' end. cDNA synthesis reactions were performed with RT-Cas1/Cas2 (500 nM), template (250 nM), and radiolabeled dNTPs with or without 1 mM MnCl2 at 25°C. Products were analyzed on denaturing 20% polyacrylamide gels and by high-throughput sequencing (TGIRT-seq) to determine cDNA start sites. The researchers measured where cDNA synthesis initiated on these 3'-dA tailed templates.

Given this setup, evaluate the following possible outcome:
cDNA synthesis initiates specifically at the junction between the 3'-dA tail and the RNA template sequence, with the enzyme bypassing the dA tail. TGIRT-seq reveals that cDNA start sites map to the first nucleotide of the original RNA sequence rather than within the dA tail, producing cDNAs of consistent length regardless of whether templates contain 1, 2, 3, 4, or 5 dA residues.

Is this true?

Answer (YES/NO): NO